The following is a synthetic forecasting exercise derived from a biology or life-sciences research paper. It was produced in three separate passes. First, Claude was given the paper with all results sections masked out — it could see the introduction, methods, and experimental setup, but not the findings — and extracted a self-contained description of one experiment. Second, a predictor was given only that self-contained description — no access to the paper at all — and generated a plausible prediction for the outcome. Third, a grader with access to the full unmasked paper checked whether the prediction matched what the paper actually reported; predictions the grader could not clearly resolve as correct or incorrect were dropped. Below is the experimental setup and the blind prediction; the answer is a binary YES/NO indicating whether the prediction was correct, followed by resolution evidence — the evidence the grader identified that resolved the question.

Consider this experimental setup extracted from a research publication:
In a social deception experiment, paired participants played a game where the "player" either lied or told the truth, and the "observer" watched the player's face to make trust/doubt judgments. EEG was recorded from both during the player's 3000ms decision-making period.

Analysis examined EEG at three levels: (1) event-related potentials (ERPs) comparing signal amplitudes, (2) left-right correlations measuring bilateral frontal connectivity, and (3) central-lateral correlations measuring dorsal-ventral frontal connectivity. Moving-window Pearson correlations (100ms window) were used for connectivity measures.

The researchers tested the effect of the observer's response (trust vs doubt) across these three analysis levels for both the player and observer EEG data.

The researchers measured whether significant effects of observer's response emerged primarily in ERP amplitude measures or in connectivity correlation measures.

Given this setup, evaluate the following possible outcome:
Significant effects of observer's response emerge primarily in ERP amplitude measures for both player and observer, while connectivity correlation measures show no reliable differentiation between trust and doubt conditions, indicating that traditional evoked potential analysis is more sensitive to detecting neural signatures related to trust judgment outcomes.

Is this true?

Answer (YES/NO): NO